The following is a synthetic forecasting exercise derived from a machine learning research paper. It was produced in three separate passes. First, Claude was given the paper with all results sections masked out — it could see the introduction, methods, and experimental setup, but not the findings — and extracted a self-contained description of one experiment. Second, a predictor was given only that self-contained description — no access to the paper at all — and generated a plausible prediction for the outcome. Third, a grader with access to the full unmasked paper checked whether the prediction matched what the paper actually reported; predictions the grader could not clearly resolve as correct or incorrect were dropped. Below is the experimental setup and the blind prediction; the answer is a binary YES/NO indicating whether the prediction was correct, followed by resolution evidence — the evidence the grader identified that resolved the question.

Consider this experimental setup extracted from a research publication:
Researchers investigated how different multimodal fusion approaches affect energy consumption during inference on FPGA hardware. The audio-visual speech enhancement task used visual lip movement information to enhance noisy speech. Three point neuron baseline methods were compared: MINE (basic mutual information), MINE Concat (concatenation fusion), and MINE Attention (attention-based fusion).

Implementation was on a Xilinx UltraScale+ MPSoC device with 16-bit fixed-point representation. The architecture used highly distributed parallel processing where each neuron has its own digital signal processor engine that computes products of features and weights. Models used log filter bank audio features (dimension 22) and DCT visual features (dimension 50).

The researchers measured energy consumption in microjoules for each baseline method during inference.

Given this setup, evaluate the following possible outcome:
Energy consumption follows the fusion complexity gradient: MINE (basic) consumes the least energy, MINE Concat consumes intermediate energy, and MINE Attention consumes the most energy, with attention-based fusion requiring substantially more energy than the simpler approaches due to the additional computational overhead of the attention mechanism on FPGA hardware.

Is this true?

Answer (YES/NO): NO